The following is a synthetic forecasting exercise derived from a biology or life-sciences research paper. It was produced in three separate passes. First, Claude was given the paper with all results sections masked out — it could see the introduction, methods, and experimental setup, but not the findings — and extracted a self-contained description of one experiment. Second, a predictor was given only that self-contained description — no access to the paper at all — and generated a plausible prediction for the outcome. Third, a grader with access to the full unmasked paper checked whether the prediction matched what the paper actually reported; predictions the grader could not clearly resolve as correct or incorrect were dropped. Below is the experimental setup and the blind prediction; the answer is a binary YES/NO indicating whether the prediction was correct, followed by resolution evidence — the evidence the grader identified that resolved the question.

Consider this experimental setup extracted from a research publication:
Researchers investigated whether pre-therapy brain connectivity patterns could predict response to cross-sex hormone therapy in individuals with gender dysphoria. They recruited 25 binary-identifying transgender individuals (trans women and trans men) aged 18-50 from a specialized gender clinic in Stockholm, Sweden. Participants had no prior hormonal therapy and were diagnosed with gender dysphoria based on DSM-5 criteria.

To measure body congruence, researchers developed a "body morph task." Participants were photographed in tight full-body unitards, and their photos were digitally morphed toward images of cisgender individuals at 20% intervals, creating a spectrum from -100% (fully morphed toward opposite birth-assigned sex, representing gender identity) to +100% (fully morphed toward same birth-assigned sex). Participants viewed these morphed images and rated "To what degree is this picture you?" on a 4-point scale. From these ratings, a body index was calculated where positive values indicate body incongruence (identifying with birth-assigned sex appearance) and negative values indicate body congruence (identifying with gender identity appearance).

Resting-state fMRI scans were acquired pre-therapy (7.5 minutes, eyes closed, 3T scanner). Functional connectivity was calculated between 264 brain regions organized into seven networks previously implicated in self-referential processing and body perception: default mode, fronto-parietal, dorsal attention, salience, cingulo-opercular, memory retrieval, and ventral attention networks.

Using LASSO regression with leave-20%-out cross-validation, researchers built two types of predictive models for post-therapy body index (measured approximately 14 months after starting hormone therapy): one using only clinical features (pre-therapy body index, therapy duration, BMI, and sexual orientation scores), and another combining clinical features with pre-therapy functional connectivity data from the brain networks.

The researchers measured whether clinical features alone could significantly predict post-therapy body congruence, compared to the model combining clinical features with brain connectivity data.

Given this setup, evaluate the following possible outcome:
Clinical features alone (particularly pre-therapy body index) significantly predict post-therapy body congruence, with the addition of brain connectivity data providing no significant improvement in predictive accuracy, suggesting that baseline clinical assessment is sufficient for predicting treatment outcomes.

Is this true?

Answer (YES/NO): NO